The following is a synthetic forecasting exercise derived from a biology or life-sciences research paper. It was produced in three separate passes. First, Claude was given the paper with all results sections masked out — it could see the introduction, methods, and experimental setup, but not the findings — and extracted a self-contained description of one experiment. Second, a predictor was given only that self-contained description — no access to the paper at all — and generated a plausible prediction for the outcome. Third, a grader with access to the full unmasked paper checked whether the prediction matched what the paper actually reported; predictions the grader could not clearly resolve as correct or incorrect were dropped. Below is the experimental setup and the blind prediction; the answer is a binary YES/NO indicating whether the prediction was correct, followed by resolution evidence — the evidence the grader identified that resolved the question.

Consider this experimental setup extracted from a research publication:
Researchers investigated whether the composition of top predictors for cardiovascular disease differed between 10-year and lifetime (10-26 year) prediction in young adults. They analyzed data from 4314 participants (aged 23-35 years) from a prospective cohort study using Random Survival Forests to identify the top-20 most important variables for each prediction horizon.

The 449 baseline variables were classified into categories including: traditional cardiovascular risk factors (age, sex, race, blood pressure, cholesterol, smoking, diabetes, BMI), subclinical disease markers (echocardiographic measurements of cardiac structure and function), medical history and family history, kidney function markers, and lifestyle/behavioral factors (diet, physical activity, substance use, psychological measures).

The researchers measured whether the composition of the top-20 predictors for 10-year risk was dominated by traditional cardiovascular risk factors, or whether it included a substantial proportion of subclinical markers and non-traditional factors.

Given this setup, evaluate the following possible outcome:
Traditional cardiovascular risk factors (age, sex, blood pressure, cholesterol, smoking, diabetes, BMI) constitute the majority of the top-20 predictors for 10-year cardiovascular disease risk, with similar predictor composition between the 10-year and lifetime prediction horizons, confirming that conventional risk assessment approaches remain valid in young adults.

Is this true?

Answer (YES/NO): NO